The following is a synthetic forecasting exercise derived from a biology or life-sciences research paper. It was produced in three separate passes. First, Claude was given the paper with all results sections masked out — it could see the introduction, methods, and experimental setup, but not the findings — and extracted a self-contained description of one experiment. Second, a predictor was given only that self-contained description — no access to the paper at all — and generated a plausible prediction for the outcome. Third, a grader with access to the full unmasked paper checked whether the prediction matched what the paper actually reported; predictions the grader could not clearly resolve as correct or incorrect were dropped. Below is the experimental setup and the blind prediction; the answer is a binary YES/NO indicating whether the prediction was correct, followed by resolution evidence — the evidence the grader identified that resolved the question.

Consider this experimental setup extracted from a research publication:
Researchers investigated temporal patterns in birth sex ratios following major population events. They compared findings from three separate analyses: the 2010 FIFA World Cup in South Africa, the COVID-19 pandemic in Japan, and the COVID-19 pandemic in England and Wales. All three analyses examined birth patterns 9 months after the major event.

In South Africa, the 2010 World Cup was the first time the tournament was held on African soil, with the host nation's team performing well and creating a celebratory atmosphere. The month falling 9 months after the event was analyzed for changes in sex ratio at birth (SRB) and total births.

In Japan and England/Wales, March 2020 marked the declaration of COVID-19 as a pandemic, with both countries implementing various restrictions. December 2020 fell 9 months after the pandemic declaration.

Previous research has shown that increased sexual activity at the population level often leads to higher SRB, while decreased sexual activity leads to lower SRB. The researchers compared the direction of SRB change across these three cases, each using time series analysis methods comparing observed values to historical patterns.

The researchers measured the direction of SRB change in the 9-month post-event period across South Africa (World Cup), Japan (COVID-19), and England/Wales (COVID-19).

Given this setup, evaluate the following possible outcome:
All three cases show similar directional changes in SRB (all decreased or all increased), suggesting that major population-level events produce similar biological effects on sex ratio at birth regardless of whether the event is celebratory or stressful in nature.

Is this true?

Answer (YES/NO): NO